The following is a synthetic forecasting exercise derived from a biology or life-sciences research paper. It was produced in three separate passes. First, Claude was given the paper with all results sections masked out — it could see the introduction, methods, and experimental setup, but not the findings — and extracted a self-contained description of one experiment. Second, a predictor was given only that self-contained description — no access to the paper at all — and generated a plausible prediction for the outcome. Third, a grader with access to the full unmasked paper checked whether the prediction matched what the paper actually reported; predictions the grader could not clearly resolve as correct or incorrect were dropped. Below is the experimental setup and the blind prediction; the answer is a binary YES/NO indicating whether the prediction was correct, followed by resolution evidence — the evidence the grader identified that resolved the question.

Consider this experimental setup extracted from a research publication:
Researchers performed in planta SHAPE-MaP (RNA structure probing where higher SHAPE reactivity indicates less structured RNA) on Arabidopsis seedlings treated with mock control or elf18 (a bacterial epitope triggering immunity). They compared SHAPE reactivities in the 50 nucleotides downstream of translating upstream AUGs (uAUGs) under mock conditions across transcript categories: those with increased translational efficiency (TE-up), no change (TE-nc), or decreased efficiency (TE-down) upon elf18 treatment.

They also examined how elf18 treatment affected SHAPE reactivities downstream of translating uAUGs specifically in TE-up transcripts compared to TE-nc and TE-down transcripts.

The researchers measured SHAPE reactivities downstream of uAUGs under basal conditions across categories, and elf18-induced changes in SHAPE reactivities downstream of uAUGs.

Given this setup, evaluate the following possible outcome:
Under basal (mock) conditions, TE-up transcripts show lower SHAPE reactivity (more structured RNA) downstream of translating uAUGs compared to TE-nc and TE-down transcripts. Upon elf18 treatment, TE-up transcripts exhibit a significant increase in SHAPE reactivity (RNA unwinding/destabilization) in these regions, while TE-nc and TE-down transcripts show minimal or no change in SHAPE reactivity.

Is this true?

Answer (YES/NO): YES